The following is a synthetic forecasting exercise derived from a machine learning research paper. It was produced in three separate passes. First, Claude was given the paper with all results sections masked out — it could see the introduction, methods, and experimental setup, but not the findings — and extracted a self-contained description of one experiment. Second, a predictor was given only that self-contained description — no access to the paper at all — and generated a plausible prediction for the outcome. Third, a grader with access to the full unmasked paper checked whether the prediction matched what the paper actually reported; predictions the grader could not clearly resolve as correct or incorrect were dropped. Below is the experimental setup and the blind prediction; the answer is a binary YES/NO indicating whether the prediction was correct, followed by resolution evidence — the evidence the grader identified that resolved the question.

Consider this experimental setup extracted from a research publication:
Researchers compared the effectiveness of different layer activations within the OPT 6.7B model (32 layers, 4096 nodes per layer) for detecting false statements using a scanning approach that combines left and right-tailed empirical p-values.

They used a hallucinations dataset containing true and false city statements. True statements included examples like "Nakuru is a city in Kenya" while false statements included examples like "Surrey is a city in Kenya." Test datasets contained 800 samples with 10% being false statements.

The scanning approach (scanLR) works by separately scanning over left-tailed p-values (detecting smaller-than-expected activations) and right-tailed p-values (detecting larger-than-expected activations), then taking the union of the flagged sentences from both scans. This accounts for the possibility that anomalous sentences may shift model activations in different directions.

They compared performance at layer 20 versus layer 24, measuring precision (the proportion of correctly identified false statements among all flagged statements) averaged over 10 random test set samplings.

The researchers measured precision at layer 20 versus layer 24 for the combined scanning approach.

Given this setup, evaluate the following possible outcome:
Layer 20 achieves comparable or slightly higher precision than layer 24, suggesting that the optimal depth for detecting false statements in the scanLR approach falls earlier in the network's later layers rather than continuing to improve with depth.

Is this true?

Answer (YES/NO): NO